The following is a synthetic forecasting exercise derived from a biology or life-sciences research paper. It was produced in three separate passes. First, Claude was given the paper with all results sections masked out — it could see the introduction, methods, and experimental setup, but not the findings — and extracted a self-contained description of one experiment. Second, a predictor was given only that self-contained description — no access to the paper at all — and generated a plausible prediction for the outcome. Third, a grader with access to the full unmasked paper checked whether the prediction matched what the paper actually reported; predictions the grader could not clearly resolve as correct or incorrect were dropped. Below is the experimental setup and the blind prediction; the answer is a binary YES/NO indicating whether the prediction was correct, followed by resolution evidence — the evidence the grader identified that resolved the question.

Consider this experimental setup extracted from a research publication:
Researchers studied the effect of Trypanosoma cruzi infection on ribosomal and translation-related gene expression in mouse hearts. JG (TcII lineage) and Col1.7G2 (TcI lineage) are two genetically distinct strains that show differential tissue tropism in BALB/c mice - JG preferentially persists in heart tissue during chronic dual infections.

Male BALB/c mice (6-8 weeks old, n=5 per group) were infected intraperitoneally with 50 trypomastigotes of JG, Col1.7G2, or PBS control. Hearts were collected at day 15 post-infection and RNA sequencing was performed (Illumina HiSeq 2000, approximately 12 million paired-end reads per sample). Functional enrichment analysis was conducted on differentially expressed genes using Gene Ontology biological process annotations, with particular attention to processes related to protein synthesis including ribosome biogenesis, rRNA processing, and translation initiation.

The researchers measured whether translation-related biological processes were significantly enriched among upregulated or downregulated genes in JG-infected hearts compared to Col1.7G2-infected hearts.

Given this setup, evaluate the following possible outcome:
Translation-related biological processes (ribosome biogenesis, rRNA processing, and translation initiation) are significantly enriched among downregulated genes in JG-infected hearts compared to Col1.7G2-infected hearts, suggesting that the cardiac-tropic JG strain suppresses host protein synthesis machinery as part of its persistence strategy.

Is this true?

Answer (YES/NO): YES